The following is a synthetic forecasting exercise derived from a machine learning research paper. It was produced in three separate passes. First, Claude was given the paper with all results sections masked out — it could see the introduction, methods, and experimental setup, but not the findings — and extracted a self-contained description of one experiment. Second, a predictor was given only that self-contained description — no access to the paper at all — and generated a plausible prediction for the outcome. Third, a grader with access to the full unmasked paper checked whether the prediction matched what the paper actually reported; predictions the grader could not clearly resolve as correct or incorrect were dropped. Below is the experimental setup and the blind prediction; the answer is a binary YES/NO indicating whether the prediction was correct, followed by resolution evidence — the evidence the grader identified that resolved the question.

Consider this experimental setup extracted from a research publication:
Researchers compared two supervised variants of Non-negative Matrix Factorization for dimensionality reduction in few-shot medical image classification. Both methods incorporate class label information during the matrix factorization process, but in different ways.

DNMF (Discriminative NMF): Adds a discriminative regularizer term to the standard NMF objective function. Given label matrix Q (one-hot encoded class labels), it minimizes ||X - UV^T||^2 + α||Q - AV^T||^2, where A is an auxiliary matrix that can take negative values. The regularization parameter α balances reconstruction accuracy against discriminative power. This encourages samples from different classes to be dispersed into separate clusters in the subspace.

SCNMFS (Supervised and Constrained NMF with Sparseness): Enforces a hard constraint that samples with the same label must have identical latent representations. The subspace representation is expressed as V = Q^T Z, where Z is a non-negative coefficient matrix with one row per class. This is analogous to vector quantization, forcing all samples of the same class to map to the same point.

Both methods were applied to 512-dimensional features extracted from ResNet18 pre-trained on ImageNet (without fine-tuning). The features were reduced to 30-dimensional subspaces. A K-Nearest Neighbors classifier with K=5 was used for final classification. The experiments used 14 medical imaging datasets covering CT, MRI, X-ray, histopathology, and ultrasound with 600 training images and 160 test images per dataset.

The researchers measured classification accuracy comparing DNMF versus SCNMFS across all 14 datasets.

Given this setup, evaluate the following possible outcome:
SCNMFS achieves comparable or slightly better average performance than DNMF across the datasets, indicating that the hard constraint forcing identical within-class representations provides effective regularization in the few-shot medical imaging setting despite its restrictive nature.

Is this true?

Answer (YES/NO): NO